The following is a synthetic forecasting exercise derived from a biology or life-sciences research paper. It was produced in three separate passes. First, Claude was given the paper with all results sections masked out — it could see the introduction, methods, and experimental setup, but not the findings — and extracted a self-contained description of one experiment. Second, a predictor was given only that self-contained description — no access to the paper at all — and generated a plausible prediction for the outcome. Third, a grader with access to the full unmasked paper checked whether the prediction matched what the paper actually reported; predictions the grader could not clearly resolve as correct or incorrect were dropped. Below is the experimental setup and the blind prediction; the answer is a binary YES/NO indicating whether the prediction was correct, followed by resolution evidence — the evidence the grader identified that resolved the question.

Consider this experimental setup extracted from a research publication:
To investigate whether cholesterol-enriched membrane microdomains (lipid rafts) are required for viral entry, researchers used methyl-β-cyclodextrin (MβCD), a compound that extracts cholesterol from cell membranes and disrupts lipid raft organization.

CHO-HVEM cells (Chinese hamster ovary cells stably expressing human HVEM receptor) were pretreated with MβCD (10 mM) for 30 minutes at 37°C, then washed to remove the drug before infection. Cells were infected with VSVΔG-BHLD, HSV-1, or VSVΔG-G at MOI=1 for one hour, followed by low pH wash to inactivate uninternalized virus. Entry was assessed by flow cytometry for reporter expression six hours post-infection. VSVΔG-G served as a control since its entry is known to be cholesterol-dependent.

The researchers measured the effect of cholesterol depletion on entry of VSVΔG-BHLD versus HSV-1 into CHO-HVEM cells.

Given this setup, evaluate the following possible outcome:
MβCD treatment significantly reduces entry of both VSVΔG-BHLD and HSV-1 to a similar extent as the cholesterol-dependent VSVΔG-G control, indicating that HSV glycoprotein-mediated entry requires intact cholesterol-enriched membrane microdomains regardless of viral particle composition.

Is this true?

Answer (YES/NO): NO